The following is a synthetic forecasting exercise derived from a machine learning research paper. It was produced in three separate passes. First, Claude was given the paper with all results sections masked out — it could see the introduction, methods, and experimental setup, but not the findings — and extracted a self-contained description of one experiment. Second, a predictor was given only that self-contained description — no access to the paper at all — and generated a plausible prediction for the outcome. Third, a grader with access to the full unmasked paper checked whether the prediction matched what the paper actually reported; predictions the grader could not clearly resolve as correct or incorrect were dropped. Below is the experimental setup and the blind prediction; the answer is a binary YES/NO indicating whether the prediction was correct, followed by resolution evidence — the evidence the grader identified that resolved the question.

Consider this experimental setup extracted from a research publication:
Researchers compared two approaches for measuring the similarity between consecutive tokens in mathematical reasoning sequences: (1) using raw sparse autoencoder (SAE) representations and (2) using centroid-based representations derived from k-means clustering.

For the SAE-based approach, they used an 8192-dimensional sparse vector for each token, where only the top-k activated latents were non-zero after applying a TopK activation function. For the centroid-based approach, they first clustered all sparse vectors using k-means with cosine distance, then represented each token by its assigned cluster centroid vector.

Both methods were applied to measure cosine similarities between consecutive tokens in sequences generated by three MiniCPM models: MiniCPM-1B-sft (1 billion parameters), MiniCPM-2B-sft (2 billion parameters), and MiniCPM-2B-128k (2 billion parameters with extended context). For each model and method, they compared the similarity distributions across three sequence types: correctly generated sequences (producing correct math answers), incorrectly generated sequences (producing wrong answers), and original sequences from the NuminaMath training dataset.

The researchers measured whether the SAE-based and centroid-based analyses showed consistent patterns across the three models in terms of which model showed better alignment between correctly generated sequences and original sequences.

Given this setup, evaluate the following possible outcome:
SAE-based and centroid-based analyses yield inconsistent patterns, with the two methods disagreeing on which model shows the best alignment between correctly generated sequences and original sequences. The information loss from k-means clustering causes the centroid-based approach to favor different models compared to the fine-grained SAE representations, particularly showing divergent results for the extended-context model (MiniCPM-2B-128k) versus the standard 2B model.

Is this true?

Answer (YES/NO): YES